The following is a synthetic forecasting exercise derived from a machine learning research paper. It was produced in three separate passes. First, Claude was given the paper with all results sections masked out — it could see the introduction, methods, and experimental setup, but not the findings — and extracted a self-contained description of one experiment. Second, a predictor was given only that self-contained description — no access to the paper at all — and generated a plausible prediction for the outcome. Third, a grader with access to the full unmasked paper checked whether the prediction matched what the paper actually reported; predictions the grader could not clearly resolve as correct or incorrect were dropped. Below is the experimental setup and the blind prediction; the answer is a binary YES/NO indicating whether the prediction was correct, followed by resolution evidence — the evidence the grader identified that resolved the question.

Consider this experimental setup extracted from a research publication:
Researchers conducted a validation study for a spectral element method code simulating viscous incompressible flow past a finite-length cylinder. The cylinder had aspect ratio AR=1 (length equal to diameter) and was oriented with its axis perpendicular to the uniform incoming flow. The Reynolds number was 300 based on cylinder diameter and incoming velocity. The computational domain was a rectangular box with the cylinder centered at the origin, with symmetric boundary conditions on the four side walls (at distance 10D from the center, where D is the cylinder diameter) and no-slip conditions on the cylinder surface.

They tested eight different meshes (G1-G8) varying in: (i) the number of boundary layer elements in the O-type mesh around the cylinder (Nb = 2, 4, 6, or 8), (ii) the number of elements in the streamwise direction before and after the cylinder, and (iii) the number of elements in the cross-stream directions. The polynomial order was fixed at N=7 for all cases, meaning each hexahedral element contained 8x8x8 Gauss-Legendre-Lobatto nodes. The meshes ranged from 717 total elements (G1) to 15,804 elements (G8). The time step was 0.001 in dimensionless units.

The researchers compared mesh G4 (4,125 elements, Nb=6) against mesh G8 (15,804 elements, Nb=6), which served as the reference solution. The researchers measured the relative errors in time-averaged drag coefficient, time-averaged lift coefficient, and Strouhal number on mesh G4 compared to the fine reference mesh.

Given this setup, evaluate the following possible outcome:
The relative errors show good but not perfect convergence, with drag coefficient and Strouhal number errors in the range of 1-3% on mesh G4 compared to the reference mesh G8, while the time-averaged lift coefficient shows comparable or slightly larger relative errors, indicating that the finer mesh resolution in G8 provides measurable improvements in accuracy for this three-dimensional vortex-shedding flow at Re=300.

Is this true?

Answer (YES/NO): NO